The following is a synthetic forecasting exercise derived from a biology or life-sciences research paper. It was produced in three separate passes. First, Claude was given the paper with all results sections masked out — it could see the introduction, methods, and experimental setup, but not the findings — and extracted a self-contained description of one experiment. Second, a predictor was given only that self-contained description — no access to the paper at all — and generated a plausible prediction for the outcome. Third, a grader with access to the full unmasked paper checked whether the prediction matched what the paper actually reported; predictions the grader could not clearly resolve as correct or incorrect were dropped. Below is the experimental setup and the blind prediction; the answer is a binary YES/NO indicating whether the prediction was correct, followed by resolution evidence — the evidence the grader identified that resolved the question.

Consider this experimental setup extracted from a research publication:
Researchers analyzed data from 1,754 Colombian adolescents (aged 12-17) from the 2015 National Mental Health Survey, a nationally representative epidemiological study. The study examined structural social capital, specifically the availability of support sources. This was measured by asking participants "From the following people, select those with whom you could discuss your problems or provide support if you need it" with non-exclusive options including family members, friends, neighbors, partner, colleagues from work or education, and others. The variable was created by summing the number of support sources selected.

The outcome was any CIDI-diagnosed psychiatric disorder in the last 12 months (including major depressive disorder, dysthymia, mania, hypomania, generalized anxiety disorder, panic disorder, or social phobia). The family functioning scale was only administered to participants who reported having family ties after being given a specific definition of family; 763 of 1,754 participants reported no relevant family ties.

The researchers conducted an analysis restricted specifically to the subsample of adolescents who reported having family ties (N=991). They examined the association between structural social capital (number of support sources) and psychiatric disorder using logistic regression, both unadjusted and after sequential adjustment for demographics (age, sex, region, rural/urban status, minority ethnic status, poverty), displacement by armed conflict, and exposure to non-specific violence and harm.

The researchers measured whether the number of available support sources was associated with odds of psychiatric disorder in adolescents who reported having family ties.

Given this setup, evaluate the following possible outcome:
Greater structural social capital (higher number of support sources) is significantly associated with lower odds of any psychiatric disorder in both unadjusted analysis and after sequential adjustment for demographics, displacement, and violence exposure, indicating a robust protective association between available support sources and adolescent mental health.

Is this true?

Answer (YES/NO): NO